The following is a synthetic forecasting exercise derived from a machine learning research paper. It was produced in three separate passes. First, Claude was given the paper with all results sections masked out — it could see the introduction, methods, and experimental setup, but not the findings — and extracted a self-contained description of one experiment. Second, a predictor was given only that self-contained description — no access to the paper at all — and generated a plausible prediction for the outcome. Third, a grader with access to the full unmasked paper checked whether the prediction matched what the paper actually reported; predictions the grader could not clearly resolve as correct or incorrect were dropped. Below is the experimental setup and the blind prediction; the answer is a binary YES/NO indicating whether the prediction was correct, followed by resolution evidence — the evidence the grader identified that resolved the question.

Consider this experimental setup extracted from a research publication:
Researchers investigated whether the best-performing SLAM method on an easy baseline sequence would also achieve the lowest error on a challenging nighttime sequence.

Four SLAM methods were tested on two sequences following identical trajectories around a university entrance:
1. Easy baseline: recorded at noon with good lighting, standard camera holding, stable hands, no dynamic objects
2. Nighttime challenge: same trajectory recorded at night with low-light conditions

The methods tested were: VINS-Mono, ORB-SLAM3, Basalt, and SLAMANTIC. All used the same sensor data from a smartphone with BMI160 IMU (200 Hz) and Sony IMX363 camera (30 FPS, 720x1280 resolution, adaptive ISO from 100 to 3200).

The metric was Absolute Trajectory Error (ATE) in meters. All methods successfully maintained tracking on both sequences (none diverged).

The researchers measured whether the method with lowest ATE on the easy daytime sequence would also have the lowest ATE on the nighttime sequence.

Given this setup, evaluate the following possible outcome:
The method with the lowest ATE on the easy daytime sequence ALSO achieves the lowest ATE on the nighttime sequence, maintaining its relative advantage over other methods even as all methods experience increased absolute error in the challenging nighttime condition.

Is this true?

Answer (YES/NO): YES